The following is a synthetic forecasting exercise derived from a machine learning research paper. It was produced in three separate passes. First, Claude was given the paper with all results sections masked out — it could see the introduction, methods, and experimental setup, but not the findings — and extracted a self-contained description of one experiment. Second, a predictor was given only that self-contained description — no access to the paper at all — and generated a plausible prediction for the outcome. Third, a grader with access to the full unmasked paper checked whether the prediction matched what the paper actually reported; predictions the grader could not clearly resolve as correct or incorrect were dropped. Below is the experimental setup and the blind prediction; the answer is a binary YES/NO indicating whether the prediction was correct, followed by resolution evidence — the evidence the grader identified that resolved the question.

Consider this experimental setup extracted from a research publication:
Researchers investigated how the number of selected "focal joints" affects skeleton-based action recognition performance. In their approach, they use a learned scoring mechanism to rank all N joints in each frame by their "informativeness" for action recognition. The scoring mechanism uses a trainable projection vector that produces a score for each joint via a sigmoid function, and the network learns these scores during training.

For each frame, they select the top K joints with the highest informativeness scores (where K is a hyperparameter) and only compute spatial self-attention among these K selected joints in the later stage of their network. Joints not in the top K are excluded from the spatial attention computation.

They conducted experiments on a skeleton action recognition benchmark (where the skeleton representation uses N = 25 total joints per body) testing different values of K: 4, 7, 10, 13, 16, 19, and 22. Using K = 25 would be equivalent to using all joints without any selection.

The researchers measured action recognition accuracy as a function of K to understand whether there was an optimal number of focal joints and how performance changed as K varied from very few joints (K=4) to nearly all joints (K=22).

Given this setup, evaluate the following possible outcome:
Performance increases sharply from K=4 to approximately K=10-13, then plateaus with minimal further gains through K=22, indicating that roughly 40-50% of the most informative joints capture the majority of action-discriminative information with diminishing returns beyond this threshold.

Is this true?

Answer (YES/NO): NO